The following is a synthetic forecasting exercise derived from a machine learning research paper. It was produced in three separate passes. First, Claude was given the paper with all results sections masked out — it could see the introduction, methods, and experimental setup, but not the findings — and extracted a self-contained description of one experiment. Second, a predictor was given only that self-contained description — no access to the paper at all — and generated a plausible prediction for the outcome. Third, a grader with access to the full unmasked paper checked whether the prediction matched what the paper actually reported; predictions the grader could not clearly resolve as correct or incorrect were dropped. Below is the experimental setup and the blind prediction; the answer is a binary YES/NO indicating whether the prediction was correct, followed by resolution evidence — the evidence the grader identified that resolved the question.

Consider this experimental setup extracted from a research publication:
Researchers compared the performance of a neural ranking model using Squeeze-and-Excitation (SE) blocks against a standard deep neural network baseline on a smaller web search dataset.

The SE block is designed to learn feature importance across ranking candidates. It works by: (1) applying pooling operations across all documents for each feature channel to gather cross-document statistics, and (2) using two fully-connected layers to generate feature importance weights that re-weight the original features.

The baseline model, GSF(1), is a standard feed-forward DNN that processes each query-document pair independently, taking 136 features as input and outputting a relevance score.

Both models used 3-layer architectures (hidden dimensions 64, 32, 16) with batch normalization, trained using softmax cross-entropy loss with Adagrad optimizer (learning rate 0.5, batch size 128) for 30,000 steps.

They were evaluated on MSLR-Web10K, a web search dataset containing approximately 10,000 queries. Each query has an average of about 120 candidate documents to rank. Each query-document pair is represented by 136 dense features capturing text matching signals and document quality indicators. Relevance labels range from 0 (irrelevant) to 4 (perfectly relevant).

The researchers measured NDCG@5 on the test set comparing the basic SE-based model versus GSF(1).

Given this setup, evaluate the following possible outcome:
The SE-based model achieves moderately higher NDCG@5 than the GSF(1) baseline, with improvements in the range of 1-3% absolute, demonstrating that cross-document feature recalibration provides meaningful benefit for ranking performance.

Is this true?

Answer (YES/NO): NO